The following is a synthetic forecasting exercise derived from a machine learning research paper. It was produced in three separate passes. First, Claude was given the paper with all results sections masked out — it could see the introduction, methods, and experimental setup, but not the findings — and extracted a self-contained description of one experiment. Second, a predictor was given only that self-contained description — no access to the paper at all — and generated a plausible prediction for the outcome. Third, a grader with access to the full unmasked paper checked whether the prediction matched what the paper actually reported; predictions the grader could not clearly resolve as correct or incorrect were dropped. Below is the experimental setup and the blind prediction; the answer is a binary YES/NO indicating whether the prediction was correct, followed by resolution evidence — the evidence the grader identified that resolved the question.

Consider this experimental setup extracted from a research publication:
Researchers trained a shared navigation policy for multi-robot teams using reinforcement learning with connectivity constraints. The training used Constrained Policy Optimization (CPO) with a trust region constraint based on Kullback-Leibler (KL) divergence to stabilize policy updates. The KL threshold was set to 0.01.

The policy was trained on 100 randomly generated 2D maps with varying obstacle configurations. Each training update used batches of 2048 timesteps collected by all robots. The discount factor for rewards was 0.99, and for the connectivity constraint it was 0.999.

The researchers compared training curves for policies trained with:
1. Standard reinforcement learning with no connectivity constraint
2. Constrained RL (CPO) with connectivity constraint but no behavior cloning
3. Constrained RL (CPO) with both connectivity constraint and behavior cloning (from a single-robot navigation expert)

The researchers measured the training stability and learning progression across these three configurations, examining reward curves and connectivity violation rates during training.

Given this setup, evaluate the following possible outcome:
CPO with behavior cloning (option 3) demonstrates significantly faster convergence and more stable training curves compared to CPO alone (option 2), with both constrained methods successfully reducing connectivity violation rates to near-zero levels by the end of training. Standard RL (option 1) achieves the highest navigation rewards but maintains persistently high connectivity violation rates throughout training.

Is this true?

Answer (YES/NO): NO